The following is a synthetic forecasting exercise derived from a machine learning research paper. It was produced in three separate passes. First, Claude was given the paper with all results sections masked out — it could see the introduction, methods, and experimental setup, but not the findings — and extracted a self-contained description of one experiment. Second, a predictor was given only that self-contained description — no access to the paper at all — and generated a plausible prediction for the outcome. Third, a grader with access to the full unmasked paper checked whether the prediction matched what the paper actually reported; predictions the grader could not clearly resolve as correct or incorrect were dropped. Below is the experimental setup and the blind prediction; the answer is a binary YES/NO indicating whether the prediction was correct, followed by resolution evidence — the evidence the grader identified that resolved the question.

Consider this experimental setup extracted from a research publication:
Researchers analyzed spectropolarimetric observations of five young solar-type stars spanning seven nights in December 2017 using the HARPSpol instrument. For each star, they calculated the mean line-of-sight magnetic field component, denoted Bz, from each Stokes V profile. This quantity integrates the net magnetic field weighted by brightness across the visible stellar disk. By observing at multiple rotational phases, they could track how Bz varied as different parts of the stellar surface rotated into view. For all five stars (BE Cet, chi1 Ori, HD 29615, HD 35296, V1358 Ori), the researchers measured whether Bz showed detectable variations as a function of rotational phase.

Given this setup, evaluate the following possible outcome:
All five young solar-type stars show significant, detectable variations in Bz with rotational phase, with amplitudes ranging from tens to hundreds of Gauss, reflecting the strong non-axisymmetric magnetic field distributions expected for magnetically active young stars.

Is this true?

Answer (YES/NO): NO